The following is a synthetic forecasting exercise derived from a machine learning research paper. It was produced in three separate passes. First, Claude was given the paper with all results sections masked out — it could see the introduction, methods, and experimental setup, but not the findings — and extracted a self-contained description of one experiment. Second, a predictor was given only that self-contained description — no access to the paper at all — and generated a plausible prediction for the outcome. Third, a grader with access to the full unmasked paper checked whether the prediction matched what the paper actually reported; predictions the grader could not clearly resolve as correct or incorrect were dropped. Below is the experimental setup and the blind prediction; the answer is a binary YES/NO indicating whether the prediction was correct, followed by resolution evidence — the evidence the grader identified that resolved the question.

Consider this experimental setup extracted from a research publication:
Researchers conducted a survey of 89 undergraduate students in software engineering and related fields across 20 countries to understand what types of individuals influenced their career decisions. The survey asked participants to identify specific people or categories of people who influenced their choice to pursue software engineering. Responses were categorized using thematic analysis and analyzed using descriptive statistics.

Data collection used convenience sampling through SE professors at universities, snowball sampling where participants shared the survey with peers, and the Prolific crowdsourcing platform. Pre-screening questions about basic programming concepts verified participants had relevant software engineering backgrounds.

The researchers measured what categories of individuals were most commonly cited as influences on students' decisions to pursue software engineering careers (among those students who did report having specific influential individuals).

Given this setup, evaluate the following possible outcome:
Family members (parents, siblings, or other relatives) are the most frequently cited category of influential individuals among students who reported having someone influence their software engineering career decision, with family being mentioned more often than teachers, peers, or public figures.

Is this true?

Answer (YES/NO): NO